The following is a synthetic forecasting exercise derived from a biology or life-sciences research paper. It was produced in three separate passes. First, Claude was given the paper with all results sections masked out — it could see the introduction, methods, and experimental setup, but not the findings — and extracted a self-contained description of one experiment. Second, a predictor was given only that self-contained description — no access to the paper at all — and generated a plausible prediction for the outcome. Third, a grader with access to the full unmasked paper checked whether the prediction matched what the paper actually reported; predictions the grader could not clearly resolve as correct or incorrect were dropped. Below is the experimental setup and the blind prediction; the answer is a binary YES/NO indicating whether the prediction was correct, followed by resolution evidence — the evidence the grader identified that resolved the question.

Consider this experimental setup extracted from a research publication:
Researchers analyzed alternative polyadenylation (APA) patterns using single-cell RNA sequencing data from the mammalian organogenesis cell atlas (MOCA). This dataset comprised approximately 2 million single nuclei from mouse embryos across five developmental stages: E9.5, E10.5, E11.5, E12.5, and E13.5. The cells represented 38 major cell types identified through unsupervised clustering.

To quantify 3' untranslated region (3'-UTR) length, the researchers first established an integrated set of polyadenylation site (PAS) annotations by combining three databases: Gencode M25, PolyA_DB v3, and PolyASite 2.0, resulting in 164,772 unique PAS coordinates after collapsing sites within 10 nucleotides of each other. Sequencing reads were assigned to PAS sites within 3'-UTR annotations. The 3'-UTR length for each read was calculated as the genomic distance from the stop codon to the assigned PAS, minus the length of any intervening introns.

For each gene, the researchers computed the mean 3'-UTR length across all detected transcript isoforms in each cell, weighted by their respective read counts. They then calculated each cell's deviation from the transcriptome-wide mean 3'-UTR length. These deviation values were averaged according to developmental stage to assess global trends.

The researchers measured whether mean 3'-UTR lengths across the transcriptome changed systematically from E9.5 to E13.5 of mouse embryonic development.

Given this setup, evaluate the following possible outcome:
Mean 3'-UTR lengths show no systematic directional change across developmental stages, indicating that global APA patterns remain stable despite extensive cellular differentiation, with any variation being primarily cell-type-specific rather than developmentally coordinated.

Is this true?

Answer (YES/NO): NO